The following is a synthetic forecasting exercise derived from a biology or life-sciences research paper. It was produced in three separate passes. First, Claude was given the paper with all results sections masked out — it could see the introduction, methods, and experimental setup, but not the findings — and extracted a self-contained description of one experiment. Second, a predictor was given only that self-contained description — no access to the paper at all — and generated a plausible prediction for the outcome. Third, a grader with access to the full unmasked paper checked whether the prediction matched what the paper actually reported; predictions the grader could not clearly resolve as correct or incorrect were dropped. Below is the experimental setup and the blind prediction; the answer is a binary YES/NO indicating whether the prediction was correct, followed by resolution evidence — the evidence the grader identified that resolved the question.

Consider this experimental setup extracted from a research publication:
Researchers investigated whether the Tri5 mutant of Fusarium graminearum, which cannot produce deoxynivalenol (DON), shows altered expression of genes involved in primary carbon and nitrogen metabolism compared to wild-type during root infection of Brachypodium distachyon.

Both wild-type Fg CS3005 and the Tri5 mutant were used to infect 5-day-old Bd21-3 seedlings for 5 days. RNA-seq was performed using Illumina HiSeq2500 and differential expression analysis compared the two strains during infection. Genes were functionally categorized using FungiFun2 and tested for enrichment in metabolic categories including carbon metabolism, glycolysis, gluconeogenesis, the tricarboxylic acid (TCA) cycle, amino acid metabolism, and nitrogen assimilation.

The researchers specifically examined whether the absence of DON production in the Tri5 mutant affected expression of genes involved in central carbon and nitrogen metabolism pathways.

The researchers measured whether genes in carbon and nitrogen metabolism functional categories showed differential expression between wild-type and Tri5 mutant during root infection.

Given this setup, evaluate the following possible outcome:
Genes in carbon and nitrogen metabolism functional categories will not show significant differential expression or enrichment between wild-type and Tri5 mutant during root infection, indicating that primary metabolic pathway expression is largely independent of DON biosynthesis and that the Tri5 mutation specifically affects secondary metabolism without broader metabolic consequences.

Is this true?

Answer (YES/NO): NO